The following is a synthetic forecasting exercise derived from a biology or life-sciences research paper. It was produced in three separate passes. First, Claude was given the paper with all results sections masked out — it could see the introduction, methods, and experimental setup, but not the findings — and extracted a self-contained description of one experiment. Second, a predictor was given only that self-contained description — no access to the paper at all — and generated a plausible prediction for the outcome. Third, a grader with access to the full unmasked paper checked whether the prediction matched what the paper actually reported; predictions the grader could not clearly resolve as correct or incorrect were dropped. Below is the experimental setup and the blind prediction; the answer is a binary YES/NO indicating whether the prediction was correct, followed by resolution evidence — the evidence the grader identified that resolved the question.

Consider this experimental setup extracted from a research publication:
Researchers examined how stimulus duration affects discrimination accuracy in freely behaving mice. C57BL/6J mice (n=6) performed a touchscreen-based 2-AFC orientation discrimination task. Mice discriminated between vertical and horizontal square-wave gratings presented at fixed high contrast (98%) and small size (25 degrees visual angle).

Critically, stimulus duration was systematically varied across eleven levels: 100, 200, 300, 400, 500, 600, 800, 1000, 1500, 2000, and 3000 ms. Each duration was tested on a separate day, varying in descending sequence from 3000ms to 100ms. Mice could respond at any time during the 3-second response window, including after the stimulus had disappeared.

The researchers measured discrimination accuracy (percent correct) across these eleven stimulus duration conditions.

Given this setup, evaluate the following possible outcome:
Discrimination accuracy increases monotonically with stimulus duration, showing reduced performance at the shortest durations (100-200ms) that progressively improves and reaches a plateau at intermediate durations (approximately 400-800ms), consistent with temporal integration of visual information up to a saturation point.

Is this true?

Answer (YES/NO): NO